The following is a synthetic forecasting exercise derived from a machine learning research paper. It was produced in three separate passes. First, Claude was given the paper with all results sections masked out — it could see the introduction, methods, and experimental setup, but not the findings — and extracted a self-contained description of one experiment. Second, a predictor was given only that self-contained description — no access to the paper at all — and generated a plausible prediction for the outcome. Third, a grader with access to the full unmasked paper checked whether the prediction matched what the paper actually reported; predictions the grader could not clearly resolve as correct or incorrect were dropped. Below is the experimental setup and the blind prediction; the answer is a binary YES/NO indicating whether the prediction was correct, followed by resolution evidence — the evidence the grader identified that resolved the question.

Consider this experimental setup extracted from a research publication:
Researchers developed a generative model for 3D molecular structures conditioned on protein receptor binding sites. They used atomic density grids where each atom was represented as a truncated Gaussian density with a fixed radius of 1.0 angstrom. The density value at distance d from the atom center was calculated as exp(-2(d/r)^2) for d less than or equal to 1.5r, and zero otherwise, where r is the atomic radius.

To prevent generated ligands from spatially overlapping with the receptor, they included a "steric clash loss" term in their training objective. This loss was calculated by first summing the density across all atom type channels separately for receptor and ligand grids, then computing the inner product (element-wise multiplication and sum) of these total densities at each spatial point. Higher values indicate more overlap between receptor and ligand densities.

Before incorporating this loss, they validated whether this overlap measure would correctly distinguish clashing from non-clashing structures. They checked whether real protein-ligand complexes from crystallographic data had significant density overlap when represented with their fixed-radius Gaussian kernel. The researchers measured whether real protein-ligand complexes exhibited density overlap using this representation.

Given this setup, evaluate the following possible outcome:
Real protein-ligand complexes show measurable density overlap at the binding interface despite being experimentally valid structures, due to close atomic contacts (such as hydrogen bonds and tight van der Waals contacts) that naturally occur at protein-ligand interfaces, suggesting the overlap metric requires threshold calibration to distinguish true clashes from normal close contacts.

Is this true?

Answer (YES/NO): NO